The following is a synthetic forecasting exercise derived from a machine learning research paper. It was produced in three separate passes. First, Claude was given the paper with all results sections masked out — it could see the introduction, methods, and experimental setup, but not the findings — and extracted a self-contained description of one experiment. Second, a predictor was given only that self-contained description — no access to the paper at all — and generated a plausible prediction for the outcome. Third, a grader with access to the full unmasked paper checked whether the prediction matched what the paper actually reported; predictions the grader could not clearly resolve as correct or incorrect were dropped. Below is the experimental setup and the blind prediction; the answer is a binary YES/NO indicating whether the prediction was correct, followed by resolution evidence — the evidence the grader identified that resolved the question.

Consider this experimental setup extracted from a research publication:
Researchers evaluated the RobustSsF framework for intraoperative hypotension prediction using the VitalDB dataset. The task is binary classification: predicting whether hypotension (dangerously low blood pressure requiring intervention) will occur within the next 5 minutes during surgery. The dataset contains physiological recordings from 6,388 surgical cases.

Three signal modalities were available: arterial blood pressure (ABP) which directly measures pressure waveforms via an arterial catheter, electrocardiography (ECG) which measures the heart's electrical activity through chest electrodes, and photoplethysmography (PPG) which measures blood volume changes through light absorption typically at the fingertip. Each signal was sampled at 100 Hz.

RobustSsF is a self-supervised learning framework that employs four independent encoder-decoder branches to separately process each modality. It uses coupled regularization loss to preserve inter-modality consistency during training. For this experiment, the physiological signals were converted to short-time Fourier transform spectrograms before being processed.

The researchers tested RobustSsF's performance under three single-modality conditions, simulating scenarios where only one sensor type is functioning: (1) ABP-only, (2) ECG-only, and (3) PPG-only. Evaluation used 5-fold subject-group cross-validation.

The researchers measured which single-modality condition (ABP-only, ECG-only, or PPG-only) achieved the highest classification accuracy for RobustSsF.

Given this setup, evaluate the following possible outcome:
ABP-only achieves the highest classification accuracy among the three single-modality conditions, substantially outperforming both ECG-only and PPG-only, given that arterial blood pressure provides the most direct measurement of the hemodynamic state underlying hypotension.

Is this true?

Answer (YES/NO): NO